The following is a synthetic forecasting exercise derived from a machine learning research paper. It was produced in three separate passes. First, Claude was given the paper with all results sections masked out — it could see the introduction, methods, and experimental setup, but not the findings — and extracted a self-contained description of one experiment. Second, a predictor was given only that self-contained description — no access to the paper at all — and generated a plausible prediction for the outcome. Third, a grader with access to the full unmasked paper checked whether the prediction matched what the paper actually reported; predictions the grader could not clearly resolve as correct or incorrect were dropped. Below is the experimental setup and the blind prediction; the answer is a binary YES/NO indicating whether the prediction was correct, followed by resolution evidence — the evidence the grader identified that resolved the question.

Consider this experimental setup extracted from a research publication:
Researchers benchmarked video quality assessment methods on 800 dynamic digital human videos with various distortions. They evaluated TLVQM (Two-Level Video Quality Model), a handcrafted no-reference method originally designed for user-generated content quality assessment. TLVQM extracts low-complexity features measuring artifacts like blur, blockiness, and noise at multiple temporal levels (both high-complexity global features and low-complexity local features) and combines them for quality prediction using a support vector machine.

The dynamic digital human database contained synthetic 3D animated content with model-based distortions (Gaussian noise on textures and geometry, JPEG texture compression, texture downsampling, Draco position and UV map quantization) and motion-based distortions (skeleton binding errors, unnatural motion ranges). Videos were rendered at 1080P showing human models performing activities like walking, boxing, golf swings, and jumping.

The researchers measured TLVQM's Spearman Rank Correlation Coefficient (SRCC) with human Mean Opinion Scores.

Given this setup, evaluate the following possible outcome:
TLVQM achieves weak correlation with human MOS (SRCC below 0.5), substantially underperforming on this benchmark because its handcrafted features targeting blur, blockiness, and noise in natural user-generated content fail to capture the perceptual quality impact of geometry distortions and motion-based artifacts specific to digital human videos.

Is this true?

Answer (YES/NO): YES